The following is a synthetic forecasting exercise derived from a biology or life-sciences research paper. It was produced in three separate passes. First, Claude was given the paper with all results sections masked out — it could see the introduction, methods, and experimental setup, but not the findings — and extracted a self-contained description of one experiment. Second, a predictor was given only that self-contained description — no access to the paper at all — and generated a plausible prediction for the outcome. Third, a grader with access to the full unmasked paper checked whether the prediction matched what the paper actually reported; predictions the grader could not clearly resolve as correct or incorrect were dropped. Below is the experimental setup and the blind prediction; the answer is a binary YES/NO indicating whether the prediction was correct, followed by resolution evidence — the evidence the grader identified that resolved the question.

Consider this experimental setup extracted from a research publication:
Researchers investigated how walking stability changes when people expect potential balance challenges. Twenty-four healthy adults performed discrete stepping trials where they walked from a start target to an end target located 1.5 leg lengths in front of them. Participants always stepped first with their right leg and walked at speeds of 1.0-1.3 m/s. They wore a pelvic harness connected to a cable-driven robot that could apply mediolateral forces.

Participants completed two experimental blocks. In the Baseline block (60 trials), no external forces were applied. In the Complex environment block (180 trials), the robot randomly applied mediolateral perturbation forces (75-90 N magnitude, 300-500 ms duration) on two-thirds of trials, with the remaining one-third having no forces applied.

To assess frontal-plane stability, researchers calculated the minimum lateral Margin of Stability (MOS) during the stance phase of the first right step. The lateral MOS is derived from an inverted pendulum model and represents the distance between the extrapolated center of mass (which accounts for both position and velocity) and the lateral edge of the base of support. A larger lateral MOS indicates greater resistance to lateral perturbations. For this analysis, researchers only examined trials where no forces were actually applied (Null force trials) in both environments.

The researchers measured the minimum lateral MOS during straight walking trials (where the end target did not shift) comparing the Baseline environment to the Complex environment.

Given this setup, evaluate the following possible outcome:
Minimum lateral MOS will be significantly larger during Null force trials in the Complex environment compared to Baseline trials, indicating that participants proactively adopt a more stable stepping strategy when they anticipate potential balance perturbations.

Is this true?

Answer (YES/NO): YES